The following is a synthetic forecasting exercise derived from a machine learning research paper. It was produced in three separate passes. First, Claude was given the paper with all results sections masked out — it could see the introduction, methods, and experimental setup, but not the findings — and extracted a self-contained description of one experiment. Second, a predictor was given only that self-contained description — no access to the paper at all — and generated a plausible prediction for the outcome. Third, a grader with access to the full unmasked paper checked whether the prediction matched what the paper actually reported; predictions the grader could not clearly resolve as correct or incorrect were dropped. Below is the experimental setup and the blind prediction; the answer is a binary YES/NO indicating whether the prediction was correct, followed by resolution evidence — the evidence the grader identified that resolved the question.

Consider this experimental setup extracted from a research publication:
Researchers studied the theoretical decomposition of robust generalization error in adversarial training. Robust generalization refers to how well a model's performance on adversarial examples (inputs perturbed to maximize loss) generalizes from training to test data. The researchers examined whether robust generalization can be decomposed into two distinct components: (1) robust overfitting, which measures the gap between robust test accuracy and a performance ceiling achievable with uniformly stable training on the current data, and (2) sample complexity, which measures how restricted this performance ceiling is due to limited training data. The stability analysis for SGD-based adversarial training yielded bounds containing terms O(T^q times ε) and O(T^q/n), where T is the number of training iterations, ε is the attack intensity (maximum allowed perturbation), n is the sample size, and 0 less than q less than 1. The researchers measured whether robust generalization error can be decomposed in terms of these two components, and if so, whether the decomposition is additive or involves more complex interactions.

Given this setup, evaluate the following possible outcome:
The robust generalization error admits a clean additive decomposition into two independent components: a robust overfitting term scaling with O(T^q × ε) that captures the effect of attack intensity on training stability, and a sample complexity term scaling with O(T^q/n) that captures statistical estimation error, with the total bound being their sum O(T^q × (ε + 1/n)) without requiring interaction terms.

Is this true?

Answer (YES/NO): YES